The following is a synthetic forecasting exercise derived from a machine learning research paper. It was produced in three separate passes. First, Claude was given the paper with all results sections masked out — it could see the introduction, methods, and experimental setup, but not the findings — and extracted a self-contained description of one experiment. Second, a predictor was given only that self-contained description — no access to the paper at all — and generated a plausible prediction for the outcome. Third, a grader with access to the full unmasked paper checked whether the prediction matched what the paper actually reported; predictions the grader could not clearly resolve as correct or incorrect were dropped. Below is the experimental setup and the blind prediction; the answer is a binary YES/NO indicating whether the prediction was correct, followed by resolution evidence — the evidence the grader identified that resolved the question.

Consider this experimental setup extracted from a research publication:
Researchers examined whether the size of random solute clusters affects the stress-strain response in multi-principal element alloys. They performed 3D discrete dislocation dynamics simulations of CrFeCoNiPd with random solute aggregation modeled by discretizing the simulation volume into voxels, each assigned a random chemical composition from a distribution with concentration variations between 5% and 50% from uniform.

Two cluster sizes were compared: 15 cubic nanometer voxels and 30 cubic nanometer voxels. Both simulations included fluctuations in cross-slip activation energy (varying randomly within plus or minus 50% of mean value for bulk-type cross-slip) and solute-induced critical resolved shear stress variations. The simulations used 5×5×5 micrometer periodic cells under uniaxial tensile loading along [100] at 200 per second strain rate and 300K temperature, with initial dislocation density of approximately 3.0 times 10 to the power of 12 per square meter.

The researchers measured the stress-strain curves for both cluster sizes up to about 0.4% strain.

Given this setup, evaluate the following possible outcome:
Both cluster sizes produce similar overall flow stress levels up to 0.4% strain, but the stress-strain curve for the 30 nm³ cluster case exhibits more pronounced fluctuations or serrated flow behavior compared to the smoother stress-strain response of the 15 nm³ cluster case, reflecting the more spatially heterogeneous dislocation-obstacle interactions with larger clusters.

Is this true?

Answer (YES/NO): NO